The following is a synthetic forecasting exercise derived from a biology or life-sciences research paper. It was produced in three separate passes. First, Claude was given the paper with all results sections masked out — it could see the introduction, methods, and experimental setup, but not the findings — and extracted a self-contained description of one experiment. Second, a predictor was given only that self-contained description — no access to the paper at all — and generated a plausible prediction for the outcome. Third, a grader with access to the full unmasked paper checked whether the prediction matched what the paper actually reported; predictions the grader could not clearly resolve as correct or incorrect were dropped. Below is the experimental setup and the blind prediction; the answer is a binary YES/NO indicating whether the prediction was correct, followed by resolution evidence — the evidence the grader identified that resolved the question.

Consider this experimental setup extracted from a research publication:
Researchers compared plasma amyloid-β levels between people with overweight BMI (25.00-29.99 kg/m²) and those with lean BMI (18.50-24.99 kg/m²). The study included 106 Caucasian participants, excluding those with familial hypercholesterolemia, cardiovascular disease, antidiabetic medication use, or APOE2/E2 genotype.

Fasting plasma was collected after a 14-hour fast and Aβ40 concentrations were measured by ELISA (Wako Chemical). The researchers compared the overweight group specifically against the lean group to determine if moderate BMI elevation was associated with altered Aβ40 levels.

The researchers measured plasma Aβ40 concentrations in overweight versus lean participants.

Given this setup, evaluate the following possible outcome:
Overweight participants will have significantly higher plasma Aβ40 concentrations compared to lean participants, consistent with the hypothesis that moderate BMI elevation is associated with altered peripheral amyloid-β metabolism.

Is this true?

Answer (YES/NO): NO